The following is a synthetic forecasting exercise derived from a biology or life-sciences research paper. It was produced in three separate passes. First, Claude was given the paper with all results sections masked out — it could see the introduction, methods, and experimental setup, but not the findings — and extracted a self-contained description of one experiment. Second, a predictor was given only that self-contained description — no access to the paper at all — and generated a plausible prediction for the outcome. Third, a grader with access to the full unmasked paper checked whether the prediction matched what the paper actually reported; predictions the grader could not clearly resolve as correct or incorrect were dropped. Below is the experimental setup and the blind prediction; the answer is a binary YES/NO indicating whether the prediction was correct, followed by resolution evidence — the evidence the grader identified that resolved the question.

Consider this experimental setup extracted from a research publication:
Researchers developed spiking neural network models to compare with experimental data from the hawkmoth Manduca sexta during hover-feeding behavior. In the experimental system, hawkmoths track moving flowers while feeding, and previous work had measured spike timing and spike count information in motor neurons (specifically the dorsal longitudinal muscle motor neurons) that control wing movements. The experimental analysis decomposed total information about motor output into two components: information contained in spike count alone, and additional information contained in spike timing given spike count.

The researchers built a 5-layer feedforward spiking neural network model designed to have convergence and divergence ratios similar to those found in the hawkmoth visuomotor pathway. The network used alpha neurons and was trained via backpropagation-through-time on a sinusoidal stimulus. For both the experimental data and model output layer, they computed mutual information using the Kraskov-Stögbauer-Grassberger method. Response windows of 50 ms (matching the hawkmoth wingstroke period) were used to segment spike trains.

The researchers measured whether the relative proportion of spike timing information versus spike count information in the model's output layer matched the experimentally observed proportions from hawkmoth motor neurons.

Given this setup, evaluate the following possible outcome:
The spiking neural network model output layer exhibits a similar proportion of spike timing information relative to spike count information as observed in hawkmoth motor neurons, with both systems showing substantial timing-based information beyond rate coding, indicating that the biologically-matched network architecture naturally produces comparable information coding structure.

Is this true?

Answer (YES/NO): YES